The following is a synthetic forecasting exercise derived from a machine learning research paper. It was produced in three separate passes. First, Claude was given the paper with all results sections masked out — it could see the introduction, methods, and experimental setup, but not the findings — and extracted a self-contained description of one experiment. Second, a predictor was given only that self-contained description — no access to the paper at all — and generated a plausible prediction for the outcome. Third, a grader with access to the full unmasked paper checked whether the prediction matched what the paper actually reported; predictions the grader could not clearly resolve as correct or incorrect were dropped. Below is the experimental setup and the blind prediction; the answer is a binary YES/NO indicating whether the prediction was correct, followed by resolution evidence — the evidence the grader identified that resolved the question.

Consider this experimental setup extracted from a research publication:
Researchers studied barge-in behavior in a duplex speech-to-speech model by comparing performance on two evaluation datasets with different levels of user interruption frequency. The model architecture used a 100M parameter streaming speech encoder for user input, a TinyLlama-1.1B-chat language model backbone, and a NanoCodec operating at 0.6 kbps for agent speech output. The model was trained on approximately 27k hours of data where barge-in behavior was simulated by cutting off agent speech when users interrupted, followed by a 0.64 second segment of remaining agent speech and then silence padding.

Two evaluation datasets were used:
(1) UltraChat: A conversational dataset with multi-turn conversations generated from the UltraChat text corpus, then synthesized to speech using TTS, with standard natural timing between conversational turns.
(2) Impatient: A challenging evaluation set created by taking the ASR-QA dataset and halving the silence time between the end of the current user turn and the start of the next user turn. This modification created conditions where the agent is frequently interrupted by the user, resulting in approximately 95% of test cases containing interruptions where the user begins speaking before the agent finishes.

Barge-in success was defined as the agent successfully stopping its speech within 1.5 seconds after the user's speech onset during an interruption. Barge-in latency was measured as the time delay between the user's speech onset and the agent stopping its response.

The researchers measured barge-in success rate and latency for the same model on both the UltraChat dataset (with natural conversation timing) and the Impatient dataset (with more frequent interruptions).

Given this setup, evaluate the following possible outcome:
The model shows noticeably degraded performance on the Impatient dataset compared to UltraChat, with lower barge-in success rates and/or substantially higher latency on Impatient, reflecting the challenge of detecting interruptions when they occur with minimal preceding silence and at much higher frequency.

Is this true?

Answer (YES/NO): NO